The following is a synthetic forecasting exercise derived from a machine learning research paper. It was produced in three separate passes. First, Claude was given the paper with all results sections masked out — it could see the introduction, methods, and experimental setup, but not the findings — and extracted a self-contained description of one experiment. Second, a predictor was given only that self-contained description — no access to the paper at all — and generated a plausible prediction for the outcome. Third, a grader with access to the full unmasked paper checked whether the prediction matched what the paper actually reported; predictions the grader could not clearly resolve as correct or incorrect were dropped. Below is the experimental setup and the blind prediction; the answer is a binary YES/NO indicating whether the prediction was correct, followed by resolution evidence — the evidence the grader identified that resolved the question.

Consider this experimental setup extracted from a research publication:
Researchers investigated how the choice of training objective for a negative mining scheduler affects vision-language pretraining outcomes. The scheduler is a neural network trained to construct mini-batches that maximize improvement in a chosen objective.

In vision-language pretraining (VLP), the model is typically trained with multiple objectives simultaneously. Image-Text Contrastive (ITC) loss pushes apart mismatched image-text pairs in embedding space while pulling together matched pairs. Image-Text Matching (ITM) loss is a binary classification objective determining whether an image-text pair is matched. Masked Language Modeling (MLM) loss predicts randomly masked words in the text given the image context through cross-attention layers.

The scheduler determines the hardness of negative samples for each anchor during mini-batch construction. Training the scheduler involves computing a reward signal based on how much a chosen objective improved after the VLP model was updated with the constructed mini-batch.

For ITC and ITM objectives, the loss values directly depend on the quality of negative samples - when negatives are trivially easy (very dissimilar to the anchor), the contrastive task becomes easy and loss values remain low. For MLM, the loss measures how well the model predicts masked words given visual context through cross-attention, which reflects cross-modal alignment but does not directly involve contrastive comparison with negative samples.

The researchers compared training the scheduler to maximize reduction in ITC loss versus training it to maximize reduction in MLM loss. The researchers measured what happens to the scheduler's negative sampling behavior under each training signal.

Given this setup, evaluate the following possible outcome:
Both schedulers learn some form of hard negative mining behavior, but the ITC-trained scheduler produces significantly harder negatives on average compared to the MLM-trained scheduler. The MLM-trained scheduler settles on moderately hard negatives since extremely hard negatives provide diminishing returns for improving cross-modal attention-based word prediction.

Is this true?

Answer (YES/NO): NO